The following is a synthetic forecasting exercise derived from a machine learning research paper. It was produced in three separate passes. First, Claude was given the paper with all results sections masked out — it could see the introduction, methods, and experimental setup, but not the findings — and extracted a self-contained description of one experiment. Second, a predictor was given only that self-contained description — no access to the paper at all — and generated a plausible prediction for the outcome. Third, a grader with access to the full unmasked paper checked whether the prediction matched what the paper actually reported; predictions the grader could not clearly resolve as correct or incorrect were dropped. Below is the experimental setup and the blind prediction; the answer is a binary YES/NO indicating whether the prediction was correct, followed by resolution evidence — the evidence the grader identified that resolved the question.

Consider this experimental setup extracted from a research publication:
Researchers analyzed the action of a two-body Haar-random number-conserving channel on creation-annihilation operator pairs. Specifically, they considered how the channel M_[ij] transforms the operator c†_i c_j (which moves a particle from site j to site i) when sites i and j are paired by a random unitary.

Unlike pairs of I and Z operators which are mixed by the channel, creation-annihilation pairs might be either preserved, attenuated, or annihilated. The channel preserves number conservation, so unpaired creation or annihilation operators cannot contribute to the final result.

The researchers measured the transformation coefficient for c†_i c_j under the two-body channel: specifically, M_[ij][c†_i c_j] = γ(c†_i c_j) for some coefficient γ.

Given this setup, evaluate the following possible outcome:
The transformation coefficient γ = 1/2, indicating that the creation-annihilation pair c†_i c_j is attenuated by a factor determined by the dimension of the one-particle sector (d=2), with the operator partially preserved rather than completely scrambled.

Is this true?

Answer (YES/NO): NO